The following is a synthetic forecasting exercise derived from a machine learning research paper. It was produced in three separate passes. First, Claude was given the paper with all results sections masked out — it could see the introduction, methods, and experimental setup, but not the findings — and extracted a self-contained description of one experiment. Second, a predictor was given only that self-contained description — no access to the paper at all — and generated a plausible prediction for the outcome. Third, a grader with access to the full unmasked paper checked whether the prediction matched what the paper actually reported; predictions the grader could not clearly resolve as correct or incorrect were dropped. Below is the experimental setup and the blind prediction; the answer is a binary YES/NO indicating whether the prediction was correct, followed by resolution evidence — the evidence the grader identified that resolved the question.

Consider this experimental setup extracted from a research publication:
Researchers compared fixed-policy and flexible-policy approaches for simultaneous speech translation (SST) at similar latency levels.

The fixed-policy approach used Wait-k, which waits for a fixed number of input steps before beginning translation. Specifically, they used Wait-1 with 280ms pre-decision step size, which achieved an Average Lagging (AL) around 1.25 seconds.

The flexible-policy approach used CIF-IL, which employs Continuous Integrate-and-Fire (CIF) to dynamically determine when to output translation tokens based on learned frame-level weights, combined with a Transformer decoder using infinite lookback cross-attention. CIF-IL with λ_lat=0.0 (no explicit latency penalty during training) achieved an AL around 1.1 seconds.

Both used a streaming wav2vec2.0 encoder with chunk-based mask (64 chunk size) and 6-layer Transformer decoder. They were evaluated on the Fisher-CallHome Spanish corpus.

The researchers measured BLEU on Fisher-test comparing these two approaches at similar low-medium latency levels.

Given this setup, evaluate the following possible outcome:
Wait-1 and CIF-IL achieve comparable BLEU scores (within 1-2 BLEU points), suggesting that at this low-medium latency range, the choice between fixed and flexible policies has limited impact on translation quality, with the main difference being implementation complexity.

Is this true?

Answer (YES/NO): NO